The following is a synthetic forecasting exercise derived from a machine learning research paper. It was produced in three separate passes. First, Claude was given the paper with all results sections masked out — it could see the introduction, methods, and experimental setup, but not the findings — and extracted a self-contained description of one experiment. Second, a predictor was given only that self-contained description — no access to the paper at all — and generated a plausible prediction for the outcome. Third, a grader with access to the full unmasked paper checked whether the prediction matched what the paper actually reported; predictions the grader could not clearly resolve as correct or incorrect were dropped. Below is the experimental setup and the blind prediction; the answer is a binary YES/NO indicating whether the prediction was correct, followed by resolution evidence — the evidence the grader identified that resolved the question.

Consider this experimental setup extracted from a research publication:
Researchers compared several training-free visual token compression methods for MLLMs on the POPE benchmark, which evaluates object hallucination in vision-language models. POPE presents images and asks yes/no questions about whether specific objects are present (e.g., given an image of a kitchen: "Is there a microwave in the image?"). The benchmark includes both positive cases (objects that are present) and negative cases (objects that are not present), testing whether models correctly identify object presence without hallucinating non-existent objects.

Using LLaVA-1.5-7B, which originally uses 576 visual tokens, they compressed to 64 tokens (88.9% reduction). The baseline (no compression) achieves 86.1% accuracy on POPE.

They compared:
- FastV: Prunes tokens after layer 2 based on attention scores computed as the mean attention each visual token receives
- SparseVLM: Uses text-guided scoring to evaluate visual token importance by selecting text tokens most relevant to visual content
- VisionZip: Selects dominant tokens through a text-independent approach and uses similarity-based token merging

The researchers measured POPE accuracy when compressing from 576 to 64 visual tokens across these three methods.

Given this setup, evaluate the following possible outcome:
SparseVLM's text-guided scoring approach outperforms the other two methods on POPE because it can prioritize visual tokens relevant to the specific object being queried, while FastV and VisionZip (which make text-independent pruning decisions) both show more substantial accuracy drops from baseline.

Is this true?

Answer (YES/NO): NO